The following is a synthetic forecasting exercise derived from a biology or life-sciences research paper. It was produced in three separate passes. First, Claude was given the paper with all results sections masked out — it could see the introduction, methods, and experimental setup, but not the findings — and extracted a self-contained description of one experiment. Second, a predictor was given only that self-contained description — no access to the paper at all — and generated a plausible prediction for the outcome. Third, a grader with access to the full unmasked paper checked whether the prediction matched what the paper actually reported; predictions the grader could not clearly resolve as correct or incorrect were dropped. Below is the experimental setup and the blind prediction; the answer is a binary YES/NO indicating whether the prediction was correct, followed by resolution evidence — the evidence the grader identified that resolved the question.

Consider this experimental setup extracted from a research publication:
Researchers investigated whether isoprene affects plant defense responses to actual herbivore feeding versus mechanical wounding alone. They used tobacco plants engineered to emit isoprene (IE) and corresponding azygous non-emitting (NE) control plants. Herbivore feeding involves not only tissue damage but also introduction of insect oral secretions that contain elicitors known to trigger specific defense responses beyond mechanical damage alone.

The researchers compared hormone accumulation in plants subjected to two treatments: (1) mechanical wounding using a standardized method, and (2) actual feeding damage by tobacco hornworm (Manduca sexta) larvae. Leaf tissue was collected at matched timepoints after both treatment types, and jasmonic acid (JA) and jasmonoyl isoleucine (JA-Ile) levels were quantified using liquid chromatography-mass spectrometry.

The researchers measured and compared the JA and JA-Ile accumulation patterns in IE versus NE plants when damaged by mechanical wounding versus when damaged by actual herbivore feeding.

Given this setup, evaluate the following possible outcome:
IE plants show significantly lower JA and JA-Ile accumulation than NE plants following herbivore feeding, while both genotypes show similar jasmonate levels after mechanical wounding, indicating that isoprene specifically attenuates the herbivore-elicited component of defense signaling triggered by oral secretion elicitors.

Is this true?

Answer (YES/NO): NO